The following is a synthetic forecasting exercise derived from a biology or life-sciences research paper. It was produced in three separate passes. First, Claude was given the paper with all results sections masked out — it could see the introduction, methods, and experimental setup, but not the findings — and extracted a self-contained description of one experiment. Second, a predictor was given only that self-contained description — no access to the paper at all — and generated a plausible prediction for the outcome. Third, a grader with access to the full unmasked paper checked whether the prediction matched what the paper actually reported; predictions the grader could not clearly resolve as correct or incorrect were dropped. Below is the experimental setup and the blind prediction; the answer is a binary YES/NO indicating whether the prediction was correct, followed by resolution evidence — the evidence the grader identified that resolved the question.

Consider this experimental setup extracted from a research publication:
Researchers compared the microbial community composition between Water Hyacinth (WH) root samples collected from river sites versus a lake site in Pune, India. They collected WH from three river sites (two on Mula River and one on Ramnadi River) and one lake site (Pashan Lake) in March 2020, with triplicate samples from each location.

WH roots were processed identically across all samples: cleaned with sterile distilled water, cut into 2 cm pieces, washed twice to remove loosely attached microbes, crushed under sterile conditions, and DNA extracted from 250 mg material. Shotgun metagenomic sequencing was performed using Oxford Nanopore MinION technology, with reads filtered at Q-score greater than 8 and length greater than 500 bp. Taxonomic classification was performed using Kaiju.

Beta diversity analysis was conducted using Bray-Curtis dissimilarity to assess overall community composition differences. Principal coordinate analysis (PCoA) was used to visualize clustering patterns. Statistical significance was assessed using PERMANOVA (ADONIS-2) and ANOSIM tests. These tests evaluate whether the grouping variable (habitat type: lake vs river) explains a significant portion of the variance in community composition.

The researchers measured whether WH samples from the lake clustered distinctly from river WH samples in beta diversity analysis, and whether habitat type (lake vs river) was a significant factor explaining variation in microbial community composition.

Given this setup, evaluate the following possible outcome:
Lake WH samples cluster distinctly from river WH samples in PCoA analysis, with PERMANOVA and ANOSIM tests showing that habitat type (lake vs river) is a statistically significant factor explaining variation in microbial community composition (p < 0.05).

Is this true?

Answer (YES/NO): YES